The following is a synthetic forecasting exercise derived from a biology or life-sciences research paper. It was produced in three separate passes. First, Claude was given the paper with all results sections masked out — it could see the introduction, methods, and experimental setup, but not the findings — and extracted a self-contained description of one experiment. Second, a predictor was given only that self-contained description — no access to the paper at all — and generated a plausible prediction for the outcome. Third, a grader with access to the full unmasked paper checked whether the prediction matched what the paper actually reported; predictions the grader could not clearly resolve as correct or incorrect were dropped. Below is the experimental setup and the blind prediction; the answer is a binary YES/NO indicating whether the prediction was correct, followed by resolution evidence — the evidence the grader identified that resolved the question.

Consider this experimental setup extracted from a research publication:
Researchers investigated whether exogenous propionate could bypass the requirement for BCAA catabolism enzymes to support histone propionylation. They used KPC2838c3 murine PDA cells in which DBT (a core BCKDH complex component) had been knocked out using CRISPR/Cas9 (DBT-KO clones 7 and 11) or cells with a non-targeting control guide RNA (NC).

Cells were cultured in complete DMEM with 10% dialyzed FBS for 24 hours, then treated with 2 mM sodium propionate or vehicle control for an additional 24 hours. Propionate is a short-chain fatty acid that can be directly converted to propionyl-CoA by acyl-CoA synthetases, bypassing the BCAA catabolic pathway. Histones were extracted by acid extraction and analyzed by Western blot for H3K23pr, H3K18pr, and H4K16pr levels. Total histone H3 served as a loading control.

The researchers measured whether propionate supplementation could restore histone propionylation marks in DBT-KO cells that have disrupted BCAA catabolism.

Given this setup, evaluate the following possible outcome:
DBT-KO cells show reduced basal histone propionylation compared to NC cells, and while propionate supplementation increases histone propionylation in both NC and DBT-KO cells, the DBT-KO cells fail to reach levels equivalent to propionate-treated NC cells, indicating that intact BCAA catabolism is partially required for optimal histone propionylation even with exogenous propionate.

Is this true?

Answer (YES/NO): NO